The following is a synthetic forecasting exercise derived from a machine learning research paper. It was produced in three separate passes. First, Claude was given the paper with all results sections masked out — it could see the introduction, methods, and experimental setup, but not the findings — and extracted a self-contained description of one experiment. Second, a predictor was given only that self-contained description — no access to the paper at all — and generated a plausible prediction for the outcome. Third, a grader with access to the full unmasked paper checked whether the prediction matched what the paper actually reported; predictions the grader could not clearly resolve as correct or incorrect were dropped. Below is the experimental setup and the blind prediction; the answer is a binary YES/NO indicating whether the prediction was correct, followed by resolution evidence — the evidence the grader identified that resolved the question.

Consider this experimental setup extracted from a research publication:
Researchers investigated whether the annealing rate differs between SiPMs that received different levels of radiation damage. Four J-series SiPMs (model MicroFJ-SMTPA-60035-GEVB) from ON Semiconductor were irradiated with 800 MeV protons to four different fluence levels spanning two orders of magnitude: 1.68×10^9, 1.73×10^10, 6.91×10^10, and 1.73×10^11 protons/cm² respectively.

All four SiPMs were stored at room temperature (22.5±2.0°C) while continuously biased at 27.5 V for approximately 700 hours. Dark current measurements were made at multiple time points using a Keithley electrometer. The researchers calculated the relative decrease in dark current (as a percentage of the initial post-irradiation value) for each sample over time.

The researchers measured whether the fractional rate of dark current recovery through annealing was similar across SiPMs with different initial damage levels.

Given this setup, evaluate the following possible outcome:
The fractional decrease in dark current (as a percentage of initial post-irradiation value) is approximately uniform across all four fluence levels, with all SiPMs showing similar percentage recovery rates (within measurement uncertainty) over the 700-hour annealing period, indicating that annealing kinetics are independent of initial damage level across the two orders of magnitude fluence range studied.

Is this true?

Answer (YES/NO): NO